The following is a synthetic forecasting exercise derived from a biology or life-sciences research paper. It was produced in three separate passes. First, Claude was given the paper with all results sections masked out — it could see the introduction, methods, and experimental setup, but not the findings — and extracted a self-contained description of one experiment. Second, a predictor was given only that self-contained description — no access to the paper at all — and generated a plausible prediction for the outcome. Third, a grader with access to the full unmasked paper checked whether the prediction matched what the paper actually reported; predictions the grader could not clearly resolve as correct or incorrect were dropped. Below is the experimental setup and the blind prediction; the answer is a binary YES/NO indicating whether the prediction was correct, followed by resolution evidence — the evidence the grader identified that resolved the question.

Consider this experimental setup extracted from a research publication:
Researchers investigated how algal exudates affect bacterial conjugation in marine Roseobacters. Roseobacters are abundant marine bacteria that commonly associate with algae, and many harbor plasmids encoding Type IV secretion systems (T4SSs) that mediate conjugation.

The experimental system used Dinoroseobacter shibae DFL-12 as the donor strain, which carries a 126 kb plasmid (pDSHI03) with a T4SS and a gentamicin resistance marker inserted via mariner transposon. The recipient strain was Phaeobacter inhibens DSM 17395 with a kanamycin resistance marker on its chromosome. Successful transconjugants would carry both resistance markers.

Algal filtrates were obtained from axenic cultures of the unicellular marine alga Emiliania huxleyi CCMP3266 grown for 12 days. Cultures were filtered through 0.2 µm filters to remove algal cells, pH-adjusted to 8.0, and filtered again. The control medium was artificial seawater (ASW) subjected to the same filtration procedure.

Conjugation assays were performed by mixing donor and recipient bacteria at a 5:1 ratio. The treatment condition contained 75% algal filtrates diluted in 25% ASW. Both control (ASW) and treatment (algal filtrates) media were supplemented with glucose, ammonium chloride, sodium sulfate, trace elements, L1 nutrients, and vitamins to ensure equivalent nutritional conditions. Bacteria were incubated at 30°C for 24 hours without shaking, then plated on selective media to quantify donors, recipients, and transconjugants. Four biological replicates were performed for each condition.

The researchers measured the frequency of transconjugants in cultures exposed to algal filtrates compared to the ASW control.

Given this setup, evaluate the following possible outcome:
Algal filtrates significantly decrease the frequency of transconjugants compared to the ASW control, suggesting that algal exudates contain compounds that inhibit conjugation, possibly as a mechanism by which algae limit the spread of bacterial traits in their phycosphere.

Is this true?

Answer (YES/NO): NO